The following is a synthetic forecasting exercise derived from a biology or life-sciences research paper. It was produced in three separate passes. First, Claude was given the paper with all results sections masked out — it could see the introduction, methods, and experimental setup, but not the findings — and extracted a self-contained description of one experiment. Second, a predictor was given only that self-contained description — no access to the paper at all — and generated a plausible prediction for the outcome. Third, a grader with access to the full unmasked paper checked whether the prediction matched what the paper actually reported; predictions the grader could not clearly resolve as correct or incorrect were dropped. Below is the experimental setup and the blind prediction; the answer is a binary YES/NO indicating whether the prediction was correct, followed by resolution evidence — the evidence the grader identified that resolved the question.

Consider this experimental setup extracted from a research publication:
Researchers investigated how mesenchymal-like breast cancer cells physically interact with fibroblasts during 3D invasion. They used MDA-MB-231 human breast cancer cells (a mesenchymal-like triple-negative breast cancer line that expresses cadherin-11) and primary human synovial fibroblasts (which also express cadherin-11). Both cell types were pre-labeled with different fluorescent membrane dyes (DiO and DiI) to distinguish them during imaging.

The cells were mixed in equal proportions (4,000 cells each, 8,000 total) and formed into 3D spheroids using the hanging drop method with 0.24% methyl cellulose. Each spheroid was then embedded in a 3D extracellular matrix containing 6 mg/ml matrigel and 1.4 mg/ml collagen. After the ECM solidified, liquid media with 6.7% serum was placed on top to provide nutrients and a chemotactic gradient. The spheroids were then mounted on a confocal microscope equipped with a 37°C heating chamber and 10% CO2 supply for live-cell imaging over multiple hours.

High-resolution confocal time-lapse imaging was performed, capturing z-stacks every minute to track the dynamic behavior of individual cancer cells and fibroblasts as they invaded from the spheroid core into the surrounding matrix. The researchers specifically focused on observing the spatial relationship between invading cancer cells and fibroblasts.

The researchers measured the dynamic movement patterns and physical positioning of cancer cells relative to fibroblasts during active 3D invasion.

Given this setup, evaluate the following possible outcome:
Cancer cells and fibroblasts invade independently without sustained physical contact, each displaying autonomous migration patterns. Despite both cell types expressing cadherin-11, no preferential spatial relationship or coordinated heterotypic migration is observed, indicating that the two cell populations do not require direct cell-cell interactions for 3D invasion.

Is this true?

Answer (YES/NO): NO